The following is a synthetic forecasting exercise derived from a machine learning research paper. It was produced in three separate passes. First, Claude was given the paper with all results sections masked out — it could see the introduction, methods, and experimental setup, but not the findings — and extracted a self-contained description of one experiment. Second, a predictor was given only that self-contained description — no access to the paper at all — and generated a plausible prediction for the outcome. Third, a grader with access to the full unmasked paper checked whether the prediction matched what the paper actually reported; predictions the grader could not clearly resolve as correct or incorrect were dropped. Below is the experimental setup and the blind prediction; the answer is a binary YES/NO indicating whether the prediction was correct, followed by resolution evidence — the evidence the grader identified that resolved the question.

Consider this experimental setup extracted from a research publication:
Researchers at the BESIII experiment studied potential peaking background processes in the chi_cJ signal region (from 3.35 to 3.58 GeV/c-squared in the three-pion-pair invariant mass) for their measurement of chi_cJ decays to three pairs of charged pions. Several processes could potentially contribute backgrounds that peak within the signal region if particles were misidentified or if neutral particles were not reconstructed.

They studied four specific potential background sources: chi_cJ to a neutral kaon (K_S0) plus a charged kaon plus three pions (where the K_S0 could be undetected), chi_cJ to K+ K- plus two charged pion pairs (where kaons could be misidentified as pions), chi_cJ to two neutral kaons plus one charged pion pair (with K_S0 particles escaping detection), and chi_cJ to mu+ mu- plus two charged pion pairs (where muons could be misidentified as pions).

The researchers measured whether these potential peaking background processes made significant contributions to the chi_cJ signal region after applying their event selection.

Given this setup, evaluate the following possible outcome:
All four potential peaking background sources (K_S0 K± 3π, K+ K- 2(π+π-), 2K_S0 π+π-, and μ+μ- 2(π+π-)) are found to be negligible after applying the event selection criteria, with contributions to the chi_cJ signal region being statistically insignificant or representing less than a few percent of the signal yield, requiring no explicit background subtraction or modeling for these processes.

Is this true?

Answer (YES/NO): YES